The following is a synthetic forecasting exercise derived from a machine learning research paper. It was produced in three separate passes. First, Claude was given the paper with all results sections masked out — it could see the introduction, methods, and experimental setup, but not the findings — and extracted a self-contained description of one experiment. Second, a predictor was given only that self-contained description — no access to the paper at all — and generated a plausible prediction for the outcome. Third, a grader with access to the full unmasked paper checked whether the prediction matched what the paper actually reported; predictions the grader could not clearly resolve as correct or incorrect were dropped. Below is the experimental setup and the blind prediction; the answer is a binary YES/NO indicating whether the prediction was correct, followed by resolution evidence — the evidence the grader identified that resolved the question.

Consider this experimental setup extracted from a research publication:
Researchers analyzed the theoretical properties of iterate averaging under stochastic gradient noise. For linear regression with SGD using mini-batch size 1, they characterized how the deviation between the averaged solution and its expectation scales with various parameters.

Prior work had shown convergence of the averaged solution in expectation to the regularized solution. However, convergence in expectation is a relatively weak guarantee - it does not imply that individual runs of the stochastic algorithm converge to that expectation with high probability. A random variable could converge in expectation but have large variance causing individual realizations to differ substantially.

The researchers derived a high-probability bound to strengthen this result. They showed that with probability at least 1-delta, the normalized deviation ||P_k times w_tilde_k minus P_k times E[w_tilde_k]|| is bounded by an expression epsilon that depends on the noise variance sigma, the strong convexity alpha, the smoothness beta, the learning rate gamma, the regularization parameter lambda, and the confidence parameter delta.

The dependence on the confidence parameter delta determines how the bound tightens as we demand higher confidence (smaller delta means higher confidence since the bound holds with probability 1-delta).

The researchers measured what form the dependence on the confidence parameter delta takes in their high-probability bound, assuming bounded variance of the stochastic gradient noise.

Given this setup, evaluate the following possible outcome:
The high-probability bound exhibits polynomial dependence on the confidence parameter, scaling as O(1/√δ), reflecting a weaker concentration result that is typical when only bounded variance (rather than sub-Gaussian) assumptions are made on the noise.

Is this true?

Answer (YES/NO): YES